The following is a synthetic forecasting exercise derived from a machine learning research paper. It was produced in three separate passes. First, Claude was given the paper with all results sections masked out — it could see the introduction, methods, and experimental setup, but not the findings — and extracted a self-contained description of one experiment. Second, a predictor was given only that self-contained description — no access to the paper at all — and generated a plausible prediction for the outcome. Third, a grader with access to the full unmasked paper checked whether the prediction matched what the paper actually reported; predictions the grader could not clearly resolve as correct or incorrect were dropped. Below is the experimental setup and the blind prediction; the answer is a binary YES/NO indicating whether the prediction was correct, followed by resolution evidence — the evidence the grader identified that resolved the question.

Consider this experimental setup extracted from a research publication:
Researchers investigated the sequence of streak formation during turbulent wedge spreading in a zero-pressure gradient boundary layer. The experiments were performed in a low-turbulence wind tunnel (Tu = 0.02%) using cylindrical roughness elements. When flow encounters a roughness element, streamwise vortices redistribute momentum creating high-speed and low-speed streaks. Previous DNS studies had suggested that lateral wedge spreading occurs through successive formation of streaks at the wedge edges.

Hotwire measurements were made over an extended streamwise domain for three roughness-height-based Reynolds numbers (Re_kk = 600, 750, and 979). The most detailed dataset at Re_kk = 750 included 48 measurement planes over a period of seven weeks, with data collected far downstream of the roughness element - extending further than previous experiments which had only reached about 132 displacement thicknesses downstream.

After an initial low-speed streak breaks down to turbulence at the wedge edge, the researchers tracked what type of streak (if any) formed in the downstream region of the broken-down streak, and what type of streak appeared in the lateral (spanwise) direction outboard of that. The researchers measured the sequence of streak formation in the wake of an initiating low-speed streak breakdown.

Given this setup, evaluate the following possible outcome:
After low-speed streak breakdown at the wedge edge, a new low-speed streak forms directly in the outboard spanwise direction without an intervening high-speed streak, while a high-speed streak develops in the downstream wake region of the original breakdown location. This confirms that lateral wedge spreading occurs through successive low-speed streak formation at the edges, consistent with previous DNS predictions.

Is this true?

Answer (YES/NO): NO